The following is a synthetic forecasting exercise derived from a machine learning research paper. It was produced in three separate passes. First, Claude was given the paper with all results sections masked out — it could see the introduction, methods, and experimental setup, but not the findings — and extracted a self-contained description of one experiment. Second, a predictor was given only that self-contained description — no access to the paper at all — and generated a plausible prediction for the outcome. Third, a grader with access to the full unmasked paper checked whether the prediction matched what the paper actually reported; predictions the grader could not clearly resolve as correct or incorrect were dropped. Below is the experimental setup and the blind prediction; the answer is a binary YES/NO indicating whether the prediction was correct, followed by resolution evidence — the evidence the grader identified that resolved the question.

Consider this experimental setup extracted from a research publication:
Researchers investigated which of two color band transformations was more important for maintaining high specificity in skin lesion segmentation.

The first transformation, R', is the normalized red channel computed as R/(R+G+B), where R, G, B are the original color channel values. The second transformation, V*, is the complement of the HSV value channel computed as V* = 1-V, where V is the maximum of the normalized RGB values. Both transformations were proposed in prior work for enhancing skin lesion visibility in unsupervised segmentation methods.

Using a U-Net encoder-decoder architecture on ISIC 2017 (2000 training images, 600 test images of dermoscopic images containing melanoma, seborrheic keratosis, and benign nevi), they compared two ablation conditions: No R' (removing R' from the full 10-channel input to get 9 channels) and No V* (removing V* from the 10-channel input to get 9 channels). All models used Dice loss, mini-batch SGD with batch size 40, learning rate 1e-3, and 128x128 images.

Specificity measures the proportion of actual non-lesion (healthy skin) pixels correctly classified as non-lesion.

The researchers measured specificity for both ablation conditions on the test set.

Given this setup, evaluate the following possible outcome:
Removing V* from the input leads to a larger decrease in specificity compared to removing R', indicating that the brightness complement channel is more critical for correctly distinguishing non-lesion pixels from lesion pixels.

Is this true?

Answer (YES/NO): NO